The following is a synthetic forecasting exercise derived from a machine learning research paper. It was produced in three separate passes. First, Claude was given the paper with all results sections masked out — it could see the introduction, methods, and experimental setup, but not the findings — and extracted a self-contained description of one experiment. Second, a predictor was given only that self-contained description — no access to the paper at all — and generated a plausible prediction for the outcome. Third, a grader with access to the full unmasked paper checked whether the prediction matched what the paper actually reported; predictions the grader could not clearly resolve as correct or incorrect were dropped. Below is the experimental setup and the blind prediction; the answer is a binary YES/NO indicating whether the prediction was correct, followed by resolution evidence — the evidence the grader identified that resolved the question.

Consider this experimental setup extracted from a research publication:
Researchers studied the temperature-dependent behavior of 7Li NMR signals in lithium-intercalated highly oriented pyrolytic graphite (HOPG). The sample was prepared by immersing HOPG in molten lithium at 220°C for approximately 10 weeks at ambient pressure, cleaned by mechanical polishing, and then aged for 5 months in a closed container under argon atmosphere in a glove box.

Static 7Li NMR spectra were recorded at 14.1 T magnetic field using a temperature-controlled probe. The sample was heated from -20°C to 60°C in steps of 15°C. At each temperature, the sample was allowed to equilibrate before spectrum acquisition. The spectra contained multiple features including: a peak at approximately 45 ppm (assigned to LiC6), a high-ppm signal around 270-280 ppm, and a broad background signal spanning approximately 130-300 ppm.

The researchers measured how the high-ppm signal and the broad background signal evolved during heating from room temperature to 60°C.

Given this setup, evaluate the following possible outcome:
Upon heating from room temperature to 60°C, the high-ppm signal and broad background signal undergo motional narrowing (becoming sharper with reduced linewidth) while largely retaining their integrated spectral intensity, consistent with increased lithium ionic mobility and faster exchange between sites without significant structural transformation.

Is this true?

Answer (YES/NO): NO